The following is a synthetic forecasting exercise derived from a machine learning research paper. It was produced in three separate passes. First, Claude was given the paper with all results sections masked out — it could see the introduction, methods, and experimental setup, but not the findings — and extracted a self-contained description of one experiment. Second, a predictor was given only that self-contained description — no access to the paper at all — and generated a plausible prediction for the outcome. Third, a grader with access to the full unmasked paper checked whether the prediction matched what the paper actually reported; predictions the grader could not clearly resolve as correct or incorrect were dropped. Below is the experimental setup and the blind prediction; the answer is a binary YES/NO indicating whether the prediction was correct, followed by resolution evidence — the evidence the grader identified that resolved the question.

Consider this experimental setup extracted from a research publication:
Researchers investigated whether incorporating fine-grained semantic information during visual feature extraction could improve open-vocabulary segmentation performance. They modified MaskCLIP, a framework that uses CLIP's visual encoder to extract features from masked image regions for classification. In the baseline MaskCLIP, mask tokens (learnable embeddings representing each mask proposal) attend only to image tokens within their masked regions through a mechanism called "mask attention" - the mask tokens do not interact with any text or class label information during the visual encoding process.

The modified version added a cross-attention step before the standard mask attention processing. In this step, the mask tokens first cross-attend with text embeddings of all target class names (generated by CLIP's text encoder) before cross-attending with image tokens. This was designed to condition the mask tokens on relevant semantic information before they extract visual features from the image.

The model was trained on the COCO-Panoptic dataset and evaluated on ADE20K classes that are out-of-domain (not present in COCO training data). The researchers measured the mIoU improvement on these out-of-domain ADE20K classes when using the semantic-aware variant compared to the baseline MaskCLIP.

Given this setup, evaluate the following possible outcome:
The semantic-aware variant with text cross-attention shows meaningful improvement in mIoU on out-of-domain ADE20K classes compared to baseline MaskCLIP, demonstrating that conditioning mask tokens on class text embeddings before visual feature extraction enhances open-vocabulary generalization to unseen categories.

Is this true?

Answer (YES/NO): YES